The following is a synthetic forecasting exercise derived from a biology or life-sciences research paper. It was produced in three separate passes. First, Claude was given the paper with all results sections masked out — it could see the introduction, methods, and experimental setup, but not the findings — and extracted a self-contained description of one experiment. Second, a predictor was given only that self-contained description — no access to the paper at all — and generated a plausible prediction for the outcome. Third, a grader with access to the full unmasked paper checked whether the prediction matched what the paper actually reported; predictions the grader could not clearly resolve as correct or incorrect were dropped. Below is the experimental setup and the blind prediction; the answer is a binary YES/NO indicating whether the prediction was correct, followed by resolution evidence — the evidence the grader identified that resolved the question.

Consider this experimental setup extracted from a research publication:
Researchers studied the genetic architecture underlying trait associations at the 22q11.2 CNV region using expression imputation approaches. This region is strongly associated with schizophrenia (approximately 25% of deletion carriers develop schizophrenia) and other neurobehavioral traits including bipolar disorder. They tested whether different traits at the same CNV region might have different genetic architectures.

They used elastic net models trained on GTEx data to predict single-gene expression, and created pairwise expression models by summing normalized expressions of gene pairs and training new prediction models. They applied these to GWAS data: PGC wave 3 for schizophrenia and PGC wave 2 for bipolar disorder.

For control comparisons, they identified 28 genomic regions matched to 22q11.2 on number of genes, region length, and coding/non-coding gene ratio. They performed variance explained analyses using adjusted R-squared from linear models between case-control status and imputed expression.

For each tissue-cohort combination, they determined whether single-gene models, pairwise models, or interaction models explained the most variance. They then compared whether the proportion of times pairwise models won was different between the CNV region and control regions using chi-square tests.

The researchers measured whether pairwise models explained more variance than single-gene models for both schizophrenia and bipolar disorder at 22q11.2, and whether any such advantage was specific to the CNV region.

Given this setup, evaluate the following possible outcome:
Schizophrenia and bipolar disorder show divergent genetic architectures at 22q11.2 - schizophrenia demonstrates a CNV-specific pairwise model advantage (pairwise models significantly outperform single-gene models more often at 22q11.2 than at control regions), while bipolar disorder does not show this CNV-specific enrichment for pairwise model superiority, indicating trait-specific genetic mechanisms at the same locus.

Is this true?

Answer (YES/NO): NO